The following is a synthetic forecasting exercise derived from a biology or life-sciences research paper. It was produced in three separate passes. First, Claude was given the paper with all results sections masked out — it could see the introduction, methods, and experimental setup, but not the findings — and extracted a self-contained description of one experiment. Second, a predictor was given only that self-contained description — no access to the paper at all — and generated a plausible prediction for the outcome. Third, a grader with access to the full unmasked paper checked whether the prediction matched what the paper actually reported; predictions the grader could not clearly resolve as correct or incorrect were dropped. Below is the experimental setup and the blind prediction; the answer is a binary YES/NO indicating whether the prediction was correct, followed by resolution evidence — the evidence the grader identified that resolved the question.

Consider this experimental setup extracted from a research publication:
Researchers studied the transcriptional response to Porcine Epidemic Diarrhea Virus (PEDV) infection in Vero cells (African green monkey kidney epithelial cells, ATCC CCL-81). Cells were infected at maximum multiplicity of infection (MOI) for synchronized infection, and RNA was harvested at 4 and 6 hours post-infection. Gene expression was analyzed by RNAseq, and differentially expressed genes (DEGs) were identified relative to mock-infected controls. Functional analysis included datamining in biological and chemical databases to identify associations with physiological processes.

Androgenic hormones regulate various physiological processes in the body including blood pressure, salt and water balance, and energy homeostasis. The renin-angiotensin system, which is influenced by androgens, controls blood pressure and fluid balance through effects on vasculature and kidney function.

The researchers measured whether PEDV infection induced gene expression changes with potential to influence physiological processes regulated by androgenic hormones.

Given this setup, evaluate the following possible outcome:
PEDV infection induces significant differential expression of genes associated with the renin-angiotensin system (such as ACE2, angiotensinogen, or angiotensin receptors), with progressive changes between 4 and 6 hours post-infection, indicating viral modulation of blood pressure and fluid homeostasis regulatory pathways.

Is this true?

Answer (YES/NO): NO